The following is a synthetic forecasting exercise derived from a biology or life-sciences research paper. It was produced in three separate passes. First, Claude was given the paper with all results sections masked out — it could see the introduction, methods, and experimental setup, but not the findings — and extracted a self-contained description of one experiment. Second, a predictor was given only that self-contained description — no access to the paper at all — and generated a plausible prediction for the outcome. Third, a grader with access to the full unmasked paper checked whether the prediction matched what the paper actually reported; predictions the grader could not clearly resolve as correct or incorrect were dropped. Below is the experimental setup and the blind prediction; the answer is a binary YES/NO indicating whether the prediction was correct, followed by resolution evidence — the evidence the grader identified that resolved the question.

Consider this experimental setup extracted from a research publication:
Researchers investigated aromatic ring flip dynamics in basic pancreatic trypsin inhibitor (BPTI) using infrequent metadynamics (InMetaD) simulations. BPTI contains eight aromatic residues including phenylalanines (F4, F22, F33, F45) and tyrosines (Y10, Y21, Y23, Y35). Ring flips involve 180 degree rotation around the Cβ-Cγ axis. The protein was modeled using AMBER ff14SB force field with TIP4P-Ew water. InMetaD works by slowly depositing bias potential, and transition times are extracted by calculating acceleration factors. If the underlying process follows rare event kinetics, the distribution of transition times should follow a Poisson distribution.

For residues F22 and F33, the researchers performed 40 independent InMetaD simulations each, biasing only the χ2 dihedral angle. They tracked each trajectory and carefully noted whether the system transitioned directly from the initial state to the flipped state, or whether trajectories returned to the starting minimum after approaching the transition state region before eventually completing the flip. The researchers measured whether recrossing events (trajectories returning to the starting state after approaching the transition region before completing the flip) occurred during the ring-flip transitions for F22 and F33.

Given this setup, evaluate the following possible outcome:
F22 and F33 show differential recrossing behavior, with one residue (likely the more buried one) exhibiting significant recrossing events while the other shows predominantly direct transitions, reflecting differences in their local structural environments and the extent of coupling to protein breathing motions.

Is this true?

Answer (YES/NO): NO